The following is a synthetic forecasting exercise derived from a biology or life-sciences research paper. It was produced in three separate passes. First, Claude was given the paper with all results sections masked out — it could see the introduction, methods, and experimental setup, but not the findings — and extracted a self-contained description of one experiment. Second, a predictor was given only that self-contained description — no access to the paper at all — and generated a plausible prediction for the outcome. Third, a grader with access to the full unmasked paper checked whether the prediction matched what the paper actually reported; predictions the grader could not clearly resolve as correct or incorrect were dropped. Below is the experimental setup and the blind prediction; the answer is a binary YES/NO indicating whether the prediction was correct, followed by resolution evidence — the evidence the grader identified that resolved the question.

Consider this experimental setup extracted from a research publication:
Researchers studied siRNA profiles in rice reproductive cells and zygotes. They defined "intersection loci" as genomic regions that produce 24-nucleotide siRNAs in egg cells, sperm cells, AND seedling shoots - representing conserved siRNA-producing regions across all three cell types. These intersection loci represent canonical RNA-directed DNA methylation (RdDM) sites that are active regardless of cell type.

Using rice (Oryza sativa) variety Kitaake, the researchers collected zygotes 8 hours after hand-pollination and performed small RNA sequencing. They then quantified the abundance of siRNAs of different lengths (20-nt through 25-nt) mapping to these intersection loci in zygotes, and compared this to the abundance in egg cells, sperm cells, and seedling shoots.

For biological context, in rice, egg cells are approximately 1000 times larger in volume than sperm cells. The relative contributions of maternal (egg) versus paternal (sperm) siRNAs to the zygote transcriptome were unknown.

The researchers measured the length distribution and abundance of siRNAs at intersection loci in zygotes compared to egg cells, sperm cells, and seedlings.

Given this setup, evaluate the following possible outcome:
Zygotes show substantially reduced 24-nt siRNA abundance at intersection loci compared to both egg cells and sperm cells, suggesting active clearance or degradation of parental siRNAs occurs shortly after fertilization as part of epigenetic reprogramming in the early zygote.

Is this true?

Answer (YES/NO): NO